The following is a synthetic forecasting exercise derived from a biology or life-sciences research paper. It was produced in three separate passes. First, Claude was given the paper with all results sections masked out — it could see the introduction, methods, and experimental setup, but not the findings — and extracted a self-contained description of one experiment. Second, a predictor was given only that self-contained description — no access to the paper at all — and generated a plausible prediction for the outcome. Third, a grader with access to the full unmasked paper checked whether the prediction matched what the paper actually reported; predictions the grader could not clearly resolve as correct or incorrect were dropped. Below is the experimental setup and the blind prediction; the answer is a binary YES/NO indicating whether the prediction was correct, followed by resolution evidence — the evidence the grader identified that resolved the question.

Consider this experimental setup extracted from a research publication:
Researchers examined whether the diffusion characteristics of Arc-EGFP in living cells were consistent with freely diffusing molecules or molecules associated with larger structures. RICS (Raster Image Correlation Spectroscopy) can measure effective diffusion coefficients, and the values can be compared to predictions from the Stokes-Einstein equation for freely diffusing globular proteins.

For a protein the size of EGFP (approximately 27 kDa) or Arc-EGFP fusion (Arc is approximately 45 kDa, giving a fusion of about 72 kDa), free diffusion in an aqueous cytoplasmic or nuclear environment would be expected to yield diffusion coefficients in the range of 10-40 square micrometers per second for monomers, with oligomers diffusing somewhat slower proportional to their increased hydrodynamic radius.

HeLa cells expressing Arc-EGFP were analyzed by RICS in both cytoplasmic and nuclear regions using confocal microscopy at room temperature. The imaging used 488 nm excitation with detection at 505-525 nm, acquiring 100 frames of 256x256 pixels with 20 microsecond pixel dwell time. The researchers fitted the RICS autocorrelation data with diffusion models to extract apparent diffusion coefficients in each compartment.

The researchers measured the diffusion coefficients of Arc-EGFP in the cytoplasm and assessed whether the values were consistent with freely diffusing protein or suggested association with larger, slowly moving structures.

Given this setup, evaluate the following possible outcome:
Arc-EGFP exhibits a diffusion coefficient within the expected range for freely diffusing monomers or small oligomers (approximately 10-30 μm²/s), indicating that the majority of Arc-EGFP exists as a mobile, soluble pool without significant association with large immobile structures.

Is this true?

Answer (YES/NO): NO